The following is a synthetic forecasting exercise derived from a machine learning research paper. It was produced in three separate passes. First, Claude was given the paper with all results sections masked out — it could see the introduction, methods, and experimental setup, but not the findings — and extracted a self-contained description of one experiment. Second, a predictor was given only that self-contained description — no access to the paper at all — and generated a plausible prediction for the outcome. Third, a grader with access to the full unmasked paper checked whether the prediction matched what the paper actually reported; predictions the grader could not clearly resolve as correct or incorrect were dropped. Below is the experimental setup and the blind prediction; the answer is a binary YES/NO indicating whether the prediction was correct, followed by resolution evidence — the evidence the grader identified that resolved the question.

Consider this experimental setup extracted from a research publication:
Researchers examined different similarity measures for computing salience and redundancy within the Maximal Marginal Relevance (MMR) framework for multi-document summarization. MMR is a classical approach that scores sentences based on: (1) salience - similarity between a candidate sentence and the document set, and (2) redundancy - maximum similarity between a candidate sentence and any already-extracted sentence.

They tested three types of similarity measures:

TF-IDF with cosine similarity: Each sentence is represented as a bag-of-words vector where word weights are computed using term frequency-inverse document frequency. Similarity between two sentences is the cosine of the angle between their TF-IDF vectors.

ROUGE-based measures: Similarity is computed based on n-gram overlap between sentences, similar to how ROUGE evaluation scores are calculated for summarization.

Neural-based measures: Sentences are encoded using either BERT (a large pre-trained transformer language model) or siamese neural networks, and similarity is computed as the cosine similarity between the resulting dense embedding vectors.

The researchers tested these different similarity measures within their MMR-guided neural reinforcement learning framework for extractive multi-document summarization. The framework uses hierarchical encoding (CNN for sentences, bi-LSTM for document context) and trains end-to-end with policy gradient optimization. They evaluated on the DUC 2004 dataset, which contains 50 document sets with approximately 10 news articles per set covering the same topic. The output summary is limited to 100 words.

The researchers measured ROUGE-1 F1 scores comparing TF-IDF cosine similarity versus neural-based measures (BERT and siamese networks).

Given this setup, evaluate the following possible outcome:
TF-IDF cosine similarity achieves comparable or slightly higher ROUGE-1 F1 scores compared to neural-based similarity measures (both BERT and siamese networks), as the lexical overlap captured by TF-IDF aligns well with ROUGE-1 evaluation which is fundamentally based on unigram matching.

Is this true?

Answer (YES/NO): YES